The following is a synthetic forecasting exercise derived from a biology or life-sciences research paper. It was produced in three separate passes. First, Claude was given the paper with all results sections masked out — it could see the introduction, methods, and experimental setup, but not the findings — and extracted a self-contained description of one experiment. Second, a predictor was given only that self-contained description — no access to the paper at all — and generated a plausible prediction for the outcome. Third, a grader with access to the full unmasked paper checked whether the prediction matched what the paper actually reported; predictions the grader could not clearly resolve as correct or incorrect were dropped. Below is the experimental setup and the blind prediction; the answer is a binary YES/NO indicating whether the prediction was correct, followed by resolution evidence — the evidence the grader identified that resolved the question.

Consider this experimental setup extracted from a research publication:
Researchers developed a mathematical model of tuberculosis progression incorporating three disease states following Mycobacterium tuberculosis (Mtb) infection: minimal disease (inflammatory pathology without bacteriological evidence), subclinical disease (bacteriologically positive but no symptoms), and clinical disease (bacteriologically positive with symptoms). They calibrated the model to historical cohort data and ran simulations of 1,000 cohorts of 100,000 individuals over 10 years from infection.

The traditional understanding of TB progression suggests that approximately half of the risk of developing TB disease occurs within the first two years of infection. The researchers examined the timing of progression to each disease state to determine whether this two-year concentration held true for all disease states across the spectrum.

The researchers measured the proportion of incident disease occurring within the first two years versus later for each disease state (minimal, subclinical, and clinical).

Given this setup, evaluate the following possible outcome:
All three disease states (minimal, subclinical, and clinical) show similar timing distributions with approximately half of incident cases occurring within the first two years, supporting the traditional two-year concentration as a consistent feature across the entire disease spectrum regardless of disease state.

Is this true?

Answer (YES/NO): NO